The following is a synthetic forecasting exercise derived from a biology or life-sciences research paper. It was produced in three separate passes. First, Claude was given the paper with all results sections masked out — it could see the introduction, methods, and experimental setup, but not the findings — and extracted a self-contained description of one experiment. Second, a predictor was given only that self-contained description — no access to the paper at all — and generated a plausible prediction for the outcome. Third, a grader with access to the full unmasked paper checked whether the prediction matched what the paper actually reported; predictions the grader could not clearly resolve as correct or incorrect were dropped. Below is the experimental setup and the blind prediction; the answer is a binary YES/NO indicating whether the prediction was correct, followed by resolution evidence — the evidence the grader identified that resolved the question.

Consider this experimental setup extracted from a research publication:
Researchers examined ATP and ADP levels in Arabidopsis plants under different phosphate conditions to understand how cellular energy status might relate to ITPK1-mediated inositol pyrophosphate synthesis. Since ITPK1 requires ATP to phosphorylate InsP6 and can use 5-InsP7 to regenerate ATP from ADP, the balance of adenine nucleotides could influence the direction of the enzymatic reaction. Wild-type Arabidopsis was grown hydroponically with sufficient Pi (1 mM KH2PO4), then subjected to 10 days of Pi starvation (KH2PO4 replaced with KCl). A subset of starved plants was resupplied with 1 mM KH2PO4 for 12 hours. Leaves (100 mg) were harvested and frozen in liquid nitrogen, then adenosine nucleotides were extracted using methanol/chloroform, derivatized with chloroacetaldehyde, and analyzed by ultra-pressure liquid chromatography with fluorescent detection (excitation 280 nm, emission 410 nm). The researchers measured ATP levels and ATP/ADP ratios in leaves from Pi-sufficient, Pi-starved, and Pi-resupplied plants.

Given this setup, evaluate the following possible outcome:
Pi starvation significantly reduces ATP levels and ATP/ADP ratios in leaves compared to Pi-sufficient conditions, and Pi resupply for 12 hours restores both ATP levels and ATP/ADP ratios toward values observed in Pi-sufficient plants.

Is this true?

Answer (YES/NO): YES